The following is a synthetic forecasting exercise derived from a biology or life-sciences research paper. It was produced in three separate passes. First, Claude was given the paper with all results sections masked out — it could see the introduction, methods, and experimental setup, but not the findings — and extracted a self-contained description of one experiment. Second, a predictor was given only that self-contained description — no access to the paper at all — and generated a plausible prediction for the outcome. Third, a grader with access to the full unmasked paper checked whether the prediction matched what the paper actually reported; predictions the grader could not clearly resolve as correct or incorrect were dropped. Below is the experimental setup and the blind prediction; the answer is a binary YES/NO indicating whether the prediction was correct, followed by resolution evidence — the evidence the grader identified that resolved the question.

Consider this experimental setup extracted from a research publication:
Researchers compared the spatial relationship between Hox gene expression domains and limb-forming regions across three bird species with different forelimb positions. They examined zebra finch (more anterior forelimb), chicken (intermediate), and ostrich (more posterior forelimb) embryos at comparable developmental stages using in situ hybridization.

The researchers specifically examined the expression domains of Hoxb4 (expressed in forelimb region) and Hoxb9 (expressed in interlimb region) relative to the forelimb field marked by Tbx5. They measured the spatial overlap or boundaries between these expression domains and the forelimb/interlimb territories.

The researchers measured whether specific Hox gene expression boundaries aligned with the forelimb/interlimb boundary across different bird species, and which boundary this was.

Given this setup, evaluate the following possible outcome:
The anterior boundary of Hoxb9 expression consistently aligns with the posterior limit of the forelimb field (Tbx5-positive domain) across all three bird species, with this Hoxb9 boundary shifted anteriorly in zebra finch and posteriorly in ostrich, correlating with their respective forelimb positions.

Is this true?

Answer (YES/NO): YES